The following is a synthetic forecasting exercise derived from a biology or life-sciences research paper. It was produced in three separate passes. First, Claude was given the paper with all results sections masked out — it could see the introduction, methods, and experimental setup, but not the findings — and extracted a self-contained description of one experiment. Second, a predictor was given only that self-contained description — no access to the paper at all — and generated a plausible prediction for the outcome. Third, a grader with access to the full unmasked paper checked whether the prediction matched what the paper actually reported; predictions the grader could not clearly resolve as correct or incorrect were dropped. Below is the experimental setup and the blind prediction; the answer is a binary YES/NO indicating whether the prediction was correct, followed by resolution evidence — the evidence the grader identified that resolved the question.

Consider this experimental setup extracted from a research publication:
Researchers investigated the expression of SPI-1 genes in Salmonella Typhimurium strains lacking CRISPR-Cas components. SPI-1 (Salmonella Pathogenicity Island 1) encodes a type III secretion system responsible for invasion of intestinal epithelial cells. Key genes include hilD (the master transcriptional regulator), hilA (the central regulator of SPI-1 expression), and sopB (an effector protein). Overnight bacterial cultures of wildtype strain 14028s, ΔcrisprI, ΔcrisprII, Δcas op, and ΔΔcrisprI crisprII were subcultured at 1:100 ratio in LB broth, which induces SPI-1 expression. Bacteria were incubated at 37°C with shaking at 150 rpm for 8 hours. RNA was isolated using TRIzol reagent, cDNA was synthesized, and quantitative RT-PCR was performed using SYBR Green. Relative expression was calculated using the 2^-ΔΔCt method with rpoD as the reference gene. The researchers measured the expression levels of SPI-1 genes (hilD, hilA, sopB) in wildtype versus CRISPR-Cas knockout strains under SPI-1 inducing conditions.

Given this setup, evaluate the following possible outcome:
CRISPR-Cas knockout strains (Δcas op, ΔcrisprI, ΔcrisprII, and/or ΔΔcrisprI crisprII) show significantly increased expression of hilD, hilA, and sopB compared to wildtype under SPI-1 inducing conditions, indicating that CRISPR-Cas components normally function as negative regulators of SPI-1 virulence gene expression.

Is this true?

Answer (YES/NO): NO